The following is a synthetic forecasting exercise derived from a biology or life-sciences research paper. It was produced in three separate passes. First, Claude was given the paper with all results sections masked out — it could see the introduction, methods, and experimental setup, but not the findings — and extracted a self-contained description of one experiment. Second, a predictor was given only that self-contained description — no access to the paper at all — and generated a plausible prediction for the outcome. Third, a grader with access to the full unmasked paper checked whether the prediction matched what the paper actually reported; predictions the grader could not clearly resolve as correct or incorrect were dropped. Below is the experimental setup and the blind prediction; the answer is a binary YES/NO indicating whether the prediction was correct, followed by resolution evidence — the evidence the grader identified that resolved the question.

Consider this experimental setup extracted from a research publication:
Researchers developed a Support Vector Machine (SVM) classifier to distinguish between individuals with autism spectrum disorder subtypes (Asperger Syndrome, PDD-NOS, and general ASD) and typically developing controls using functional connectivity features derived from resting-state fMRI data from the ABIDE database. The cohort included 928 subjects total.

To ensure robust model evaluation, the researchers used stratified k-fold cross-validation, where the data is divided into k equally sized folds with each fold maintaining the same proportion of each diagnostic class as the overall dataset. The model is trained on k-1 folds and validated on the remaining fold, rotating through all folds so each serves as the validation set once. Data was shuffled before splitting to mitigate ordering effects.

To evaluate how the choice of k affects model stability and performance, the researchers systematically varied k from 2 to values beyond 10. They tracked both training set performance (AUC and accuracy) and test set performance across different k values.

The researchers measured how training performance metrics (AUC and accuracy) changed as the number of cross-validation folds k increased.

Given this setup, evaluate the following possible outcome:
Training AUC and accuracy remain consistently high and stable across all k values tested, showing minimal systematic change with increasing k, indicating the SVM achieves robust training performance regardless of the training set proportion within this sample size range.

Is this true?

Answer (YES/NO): NO